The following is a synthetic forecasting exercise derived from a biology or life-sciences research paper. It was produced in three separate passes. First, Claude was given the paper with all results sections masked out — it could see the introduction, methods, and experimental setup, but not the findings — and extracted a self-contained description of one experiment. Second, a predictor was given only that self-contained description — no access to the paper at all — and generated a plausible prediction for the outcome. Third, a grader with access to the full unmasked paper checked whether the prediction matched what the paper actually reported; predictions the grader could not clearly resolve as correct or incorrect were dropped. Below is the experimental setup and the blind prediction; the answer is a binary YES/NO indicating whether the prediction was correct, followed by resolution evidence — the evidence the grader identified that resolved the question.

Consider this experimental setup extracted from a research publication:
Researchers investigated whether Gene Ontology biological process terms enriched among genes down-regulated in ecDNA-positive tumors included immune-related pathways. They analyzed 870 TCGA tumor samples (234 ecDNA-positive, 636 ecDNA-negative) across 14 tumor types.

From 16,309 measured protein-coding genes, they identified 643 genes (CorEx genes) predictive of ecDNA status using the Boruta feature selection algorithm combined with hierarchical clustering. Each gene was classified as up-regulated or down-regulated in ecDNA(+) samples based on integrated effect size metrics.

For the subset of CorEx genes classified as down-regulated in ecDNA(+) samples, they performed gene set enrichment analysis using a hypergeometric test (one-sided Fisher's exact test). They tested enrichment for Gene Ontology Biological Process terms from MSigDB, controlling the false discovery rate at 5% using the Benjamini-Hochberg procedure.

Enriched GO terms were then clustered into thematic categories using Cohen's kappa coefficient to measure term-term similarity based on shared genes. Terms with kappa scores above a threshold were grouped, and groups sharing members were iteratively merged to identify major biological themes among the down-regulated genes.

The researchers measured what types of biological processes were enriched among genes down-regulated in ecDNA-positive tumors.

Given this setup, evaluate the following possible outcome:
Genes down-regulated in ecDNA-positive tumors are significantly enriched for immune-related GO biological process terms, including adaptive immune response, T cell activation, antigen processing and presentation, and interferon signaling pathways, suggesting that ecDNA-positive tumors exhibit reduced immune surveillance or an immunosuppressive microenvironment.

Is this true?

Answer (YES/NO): YES